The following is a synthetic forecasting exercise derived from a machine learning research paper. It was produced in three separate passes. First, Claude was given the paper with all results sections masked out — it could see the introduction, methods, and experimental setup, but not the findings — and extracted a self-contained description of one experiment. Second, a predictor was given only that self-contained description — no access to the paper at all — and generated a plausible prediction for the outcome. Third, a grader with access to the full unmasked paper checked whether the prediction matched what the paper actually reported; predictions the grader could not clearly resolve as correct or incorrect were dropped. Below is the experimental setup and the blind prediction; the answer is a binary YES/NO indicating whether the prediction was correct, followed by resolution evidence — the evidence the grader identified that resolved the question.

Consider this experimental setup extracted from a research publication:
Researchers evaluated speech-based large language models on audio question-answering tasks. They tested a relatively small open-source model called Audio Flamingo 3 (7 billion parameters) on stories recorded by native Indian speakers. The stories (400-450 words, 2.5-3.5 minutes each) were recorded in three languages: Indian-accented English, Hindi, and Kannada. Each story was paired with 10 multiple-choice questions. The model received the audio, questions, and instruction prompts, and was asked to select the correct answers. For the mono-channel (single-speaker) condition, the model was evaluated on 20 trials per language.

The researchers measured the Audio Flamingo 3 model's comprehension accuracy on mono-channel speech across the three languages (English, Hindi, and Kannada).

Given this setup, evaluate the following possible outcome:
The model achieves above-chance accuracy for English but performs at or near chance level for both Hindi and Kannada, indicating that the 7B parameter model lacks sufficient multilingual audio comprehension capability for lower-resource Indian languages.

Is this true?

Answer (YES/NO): NO